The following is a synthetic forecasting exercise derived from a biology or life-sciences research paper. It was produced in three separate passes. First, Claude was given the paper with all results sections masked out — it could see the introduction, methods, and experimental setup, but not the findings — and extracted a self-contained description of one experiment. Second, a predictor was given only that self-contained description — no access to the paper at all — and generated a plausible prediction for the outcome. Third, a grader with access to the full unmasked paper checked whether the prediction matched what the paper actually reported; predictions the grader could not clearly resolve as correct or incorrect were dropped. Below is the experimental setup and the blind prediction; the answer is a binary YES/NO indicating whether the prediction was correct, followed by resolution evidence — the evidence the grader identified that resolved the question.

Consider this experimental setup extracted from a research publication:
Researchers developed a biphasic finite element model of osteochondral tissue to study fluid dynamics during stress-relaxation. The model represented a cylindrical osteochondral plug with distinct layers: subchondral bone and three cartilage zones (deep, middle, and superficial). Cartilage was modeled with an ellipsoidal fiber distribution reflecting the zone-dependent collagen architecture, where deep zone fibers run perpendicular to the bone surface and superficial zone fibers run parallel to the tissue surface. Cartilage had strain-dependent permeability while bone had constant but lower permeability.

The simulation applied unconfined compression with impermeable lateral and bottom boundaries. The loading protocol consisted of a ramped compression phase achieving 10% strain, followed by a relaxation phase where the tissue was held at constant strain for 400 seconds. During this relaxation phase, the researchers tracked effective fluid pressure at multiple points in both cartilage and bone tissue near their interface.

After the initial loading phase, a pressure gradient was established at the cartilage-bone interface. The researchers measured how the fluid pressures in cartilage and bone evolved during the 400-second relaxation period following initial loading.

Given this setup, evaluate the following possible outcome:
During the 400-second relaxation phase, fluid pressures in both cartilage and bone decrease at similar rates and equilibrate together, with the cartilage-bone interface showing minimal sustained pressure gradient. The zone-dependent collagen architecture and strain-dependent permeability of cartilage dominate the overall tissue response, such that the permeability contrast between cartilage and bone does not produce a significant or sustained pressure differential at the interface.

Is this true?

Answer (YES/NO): NO